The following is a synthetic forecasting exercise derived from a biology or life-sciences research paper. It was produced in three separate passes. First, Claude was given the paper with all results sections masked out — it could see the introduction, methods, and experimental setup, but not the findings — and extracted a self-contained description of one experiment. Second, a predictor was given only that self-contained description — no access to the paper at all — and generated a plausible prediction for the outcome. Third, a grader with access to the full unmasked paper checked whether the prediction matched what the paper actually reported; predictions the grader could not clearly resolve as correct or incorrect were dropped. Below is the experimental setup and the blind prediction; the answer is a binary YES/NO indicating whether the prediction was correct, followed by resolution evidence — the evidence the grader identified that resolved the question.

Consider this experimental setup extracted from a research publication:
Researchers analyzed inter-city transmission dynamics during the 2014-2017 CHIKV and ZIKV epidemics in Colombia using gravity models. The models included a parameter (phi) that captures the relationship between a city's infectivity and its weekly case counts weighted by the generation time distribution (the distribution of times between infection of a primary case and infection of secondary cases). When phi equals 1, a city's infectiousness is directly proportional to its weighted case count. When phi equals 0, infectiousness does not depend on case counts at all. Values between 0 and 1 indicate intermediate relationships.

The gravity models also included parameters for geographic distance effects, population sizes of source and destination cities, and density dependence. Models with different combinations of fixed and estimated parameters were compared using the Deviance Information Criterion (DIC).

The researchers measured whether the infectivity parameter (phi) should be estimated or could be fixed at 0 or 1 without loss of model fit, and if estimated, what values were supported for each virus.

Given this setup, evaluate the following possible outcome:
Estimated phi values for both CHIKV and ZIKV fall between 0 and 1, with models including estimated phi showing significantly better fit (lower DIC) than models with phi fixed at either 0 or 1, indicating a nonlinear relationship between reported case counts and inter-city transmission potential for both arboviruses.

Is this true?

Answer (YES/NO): YES